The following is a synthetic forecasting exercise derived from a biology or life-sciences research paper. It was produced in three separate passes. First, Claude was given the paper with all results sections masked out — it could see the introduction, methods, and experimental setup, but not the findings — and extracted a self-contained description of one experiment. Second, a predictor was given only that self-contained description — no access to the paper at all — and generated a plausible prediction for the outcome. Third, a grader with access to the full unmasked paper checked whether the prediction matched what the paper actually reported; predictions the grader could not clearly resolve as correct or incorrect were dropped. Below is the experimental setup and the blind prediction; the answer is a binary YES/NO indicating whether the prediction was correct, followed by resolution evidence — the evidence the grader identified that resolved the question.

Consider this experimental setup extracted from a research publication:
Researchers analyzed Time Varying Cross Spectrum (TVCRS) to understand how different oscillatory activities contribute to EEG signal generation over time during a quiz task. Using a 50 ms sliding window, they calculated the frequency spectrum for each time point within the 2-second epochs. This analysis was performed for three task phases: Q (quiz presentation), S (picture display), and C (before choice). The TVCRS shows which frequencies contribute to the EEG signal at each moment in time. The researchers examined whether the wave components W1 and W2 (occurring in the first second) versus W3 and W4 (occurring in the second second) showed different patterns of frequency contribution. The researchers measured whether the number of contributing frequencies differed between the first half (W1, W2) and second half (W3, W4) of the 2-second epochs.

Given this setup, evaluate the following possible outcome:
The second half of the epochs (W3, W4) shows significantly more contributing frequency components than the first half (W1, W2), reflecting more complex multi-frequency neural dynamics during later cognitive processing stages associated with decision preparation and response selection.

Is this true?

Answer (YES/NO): NO